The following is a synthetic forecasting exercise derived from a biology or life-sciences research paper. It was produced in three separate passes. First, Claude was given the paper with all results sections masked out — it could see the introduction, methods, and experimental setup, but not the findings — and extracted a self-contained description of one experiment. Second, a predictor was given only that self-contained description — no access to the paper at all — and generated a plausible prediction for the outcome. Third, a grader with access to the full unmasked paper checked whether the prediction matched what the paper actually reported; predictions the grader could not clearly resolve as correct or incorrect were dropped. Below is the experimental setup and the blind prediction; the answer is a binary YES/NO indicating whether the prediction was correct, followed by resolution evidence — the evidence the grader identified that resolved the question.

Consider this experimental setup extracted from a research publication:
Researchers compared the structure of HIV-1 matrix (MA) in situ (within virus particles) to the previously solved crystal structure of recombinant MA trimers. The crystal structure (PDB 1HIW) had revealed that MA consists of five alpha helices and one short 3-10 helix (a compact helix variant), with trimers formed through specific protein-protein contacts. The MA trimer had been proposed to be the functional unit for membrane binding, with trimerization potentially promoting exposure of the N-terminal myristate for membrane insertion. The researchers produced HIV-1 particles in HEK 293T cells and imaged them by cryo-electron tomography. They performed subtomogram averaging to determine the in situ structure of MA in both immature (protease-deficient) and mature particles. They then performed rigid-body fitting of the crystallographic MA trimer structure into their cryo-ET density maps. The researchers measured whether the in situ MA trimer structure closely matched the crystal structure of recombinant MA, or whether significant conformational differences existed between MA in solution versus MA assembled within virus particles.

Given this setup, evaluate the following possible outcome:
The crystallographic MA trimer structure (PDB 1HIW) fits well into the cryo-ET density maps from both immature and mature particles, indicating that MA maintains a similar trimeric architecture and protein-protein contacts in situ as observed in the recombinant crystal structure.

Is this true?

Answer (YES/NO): YES